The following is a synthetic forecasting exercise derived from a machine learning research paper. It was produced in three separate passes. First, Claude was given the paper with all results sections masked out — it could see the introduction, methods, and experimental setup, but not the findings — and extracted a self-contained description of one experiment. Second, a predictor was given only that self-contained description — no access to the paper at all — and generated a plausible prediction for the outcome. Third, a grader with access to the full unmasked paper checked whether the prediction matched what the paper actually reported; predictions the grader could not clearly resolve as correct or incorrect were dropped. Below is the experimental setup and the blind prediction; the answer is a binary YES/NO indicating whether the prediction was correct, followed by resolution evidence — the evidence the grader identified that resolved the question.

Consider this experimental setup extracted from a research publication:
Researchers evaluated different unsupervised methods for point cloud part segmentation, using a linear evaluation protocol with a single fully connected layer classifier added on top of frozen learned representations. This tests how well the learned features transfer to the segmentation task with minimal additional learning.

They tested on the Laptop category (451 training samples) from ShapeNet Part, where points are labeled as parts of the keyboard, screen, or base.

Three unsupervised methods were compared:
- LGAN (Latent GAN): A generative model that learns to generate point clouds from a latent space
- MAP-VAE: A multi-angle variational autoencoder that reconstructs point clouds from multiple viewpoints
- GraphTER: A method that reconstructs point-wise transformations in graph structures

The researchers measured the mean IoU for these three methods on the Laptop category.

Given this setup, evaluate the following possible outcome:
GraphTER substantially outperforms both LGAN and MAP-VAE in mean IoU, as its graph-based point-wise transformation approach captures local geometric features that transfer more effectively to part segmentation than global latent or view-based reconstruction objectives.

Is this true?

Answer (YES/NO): NO